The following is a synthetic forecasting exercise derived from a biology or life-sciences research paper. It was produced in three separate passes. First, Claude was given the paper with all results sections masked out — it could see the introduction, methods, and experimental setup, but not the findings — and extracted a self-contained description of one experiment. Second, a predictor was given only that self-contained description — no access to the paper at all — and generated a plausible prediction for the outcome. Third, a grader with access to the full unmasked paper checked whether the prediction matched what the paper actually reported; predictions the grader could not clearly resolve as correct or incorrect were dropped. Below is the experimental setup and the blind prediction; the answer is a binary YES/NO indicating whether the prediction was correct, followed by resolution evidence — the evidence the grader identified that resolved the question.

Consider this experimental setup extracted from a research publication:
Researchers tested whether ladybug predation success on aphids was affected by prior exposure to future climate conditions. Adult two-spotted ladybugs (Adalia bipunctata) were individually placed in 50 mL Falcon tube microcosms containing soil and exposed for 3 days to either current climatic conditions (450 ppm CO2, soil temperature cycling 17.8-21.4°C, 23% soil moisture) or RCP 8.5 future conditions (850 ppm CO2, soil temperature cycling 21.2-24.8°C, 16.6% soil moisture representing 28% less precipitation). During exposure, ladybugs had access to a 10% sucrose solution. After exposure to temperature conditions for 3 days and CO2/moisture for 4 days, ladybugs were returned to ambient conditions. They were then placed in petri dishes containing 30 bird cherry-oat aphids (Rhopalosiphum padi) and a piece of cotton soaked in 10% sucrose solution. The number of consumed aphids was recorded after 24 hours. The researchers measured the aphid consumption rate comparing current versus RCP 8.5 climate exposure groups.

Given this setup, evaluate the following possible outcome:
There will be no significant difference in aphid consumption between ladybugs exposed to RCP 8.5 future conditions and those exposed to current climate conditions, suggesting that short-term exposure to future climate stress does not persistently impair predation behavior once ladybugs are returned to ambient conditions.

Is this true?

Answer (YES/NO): YES